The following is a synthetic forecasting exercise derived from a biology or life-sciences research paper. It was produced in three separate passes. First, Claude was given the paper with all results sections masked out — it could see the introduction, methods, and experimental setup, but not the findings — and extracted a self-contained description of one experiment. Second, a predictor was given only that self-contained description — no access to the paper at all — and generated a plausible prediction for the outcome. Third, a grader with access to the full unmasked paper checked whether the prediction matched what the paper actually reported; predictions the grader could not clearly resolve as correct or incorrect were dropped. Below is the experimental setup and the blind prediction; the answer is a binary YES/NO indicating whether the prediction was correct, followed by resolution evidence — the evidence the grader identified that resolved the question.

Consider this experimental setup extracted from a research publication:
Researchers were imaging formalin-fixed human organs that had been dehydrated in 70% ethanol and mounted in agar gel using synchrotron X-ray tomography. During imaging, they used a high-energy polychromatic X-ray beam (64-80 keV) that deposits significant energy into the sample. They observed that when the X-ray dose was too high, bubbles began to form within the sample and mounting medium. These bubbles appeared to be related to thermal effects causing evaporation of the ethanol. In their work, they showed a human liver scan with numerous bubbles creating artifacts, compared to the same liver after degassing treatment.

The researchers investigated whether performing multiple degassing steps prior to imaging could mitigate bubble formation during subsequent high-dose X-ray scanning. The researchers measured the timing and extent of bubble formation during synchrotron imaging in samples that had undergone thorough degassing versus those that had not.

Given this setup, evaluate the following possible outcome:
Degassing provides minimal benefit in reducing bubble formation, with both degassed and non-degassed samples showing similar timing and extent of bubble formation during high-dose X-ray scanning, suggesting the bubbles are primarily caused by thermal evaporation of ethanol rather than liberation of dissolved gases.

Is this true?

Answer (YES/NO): NO